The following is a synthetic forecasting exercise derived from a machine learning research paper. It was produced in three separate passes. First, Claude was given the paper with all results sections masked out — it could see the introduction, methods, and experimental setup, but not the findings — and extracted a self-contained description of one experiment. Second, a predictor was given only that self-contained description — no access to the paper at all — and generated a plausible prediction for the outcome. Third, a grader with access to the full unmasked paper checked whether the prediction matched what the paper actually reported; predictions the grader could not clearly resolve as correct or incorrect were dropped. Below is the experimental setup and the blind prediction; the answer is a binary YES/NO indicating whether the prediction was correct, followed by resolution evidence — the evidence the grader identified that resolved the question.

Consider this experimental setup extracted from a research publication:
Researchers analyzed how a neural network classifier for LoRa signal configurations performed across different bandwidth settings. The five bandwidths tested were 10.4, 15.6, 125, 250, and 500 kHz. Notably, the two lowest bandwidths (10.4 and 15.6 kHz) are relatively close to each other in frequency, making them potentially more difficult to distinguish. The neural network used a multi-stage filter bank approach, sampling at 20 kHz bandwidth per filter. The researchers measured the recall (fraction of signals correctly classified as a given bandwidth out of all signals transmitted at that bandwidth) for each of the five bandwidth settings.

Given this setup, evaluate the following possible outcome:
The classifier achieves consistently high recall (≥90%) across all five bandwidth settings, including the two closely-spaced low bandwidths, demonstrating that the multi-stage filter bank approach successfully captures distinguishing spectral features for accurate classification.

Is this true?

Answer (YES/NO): YES